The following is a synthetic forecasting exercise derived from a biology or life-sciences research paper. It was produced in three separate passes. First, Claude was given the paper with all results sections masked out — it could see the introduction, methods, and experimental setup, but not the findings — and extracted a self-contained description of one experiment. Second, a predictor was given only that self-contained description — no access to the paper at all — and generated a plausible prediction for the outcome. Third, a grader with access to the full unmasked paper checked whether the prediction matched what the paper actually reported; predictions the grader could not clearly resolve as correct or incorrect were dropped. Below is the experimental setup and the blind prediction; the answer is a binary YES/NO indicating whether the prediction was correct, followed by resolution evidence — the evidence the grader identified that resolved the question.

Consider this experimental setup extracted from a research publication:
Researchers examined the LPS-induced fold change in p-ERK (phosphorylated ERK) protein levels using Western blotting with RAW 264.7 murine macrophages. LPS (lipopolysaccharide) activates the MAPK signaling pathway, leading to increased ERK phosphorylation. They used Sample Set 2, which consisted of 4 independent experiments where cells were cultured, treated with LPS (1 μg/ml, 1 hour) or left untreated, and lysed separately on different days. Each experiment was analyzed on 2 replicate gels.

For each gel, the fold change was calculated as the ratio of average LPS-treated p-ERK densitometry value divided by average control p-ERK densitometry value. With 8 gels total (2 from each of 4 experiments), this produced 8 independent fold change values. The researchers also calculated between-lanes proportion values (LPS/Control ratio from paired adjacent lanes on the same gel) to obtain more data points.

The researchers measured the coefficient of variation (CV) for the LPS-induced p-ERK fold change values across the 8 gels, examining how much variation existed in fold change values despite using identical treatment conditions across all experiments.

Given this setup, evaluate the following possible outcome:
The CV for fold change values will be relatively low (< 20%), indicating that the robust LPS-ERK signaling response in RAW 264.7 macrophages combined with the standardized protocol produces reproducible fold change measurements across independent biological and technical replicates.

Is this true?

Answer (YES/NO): NO